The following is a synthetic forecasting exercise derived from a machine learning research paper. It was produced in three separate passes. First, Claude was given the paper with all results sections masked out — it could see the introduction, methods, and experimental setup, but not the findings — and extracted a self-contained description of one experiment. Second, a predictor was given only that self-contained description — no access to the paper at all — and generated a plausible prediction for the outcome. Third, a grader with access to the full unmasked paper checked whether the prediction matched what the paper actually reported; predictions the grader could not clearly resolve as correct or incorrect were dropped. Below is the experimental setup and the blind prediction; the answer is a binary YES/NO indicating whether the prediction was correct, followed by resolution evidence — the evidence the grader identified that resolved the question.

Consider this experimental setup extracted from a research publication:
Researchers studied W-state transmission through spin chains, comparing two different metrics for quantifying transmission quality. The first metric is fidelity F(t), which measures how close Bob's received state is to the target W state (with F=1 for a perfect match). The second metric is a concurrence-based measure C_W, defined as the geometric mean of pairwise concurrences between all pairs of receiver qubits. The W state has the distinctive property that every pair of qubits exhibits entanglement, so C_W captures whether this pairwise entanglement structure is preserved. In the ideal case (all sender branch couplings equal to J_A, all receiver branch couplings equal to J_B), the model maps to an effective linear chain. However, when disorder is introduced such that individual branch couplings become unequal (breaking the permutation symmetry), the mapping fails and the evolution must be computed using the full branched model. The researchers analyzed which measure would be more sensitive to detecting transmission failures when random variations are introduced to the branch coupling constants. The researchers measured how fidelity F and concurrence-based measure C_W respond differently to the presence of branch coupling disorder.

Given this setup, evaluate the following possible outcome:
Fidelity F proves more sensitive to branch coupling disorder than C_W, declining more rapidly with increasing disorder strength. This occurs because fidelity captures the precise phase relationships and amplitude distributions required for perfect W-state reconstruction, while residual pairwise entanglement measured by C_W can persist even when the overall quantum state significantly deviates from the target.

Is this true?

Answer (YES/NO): YES